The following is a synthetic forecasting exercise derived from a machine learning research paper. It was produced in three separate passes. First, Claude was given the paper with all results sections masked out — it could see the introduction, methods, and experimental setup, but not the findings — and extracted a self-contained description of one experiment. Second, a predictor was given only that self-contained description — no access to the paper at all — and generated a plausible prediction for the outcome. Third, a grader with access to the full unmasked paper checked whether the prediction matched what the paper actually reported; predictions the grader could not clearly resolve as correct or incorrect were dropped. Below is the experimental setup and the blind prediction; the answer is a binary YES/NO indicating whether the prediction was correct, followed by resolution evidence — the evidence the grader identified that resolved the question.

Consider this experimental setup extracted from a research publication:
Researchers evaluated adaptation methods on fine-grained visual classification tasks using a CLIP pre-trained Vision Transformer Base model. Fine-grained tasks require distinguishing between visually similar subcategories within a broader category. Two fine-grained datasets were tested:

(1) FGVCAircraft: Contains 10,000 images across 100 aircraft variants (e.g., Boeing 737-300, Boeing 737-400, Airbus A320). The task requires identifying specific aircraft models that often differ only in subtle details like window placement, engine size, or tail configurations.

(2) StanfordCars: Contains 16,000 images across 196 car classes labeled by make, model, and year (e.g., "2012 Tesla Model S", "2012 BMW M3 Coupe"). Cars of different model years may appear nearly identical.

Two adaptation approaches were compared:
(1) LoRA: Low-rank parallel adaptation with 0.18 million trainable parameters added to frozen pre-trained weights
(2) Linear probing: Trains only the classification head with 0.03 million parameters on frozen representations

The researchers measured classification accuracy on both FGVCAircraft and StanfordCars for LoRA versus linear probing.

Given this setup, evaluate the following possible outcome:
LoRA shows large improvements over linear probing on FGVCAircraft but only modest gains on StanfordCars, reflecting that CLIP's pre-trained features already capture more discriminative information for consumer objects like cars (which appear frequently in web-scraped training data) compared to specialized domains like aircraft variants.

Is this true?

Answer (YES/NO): NO